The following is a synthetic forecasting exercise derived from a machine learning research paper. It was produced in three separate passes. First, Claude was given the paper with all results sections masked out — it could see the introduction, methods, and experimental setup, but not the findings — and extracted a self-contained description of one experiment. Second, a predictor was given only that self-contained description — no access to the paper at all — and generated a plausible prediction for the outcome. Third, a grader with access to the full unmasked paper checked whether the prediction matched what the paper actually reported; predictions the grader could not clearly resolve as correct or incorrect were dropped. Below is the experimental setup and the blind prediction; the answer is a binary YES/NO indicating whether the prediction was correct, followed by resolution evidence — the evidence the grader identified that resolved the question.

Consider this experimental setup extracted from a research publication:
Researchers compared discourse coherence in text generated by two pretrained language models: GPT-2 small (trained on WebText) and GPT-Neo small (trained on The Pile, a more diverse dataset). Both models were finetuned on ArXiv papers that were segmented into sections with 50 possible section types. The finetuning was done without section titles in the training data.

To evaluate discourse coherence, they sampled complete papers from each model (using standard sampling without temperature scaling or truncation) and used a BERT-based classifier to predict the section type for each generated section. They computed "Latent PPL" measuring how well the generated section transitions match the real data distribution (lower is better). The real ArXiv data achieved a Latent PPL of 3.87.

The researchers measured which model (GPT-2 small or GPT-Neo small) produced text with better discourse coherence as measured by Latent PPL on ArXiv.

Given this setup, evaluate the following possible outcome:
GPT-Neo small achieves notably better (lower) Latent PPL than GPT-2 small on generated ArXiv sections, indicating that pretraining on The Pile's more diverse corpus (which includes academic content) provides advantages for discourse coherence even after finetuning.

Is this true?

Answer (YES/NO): NO